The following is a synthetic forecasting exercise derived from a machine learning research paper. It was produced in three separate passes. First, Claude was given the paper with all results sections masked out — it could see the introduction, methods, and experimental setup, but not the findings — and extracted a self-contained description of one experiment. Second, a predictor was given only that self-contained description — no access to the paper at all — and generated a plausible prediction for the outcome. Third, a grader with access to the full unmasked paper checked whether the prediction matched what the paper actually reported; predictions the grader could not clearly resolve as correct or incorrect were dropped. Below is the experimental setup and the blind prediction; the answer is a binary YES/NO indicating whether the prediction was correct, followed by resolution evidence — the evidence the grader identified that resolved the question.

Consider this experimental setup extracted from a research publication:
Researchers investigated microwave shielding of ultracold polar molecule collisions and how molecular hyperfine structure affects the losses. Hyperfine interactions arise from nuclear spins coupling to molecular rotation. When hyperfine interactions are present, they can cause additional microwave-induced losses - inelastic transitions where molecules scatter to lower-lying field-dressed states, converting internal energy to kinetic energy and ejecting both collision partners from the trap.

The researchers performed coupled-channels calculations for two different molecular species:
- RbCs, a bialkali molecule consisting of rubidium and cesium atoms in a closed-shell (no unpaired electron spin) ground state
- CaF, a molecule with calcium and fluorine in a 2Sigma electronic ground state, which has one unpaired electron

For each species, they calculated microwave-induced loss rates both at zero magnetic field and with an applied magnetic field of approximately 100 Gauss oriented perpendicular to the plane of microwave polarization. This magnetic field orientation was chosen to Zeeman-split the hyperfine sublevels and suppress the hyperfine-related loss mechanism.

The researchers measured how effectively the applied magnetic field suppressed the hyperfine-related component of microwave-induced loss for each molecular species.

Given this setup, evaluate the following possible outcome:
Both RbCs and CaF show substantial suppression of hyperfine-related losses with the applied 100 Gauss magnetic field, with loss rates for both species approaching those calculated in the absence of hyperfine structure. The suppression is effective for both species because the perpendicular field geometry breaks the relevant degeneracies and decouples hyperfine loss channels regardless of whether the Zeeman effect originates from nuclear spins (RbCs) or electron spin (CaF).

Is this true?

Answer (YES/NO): NO